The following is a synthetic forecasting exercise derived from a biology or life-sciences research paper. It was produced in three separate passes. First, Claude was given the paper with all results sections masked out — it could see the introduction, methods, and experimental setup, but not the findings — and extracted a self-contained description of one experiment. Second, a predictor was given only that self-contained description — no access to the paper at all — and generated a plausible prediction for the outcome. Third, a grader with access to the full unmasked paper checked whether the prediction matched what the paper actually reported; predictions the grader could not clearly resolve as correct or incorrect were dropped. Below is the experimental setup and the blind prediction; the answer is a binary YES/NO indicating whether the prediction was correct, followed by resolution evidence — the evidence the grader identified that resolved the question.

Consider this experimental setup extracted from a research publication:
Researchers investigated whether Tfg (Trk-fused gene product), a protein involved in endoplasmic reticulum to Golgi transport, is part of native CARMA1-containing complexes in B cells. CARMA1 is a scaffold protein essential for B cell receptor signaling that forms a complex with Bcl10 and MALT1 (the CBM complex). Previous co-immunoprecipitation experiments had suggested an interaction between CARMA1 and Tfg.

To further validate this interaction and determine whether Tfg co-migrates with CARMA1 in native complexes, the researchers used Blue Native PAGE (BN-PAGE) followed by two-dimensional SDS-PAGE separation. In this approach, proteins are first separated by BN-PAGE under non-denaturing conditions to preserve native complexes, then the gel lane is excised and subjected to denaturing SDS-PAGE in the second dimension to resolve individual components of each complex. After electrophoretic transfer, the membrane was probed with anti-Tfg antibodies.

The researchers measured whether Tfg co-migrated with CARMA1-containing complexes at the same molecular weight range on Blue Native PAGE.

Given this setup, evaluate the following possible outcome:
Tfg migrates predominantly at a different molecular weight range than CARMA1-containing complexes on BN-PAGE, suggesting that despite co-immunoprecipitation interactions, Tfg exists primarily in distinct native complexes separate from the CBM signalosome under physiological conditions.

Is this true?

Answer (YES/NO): NO